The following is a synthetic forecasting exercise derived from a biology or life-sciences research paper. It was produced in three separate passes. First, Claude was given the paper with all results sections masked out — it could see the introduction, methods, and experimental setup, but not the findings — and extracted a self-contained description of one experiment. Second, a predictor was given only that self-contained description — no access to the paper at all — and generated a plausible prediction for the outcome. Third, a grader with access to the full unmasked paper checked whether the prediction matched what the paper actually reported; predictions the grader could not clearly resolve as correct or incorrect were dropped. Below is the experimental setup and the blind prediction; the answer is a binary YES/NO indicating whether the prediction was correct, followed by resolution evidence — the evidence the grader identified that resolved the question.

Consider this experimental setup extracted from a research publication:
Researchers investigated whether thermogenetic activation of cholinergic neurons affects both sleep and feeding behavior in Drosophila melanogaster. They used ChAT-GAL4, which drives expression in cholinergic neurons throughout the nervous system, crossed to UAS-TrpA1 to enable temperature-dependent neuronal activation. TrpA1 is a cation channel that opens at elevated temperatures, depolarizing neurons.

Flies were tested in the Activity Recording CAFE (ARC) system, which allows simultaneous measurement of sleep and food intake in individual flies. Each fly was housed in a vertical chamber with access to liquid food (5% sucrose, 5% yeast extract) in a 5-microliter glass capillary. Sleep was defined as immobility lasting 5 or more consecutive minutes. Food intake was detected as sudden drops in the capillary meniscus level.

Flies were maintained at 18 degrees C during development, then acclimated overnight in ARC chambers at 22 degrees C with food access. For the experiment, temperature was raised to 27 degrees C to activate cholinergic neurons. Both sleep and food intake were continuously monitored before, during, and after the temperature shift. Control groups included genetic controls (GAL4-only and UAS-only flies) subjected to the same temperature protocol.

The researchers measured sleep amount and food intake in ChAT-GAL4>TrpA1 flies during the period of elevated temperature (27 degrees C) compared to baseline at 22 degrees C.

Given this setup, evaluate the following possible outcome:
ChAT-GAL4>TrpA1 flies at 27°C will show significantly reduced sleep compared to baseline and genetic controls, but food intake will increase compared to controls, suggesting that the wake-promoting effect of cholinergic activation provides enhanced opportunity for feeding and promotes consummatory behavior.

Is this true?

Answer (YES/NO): NO